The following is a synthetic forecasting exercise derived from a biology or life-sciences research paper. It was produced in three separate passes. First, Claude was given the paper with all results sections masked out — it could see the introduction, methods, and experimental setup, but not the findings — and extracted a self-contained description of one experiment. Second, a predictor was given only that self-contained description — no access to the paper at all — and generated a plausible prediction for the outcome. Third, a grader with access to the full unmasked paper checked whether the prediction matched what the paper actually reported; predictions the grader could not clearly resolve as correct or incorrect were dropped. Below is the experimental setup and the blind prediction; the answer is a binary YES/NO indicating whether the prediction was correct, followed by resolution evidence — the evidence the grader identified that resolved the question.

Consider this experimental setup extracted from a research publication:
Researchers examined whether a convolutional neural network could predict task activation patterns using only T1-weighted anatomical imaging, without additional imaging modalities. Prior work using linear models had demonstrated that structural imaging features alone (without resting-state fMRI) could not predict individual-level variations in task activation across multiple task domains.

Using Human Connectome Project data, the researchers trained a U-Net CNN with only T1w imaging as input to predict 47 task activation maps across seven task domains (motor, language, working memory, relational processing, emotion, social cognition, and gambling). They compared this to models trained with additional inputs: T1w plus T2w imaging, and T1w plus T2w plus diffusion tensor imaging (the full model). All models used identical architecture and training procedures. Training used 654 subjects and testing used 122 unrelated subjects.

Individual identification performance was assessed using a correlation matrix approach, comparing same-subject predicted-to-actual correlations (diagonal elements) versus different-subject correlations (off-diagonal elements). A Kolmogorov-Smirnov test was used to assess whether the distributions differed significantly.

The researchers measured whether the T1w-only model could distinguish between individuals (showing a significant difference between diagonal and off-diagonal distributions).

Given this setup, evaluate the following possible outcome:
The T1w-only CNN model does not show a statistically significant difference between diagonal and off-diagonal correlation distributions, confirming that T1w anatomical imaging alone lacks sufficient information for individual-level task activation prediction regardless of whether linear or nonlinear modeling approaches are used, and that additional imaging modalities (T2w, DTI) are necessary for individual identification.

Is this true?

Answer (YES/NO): NO